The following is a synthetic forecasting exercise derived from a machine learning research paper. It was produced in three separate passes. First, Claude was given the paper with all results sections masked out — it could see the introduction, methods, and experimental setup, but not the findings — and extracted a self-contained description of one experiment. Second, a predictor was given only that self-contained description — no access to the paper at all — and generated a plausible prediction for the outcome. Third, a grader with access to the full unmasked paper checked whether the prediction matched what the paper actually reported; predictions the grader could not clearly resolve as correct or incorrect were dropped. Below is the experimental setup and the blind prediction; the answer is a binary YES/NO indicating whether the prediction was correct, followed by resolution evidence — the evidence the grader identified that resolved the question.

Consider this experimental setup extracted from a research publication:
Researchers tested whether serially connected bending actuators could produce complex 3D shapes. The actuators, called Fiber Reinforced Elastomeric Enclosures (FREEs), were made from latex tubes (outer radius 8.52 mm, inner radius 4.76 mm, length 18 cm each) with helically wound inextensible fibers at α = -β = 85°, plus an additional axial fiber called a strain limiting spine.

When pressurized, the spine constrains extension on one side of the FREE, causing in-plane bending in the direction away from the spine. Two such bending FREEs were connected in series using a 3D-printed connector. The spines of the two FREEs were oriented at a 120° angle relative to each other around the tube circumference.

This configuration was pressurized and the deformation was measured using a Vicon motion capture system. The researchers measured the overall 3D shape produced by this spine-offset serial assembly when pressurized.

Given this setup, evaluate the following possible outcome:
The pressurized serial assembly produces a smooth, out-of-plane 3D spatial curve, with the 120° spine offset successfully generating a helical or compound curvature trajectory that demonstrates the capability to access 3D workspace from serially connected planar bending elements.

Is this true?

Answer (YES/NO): YES